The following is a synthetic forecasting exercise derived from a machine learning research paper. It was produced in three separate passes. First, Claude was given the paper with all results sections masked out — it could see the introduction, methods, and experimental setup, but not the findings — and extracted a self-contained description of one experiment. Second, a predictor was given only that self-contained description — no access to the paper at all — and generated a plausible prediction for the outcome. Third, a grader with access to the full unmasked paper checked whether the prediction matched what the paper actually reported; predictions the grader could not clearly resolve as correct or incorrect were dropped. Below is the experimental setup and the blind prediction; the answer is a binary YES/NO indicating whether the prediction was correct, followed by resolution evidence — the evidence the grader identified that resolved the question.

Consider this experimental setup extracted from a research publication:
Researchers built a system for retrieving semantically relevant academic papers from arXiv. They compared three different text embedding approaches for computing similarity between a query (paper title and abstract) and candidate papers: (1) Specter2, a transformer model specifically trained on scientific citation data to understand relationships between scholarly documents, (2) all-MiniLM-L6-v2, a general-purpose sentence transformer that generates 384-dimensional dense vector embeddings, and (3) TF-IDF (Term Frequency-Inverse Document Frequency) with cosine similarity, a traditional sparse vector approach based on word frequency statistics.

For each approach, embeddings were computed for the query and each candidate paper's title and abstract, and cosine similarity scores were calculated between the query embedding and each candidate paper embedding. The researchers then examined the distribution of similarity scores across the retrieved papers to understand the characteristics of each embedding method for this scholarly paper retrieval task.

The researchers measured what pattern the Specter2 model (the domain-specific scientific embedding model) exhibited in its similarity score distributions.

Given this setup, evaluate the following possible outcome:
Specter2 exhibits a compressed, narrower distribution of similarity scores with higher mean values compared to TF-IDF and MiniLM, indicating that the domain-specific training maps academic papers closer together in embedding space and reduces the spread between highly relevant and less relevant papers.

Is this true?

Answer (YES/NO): YES